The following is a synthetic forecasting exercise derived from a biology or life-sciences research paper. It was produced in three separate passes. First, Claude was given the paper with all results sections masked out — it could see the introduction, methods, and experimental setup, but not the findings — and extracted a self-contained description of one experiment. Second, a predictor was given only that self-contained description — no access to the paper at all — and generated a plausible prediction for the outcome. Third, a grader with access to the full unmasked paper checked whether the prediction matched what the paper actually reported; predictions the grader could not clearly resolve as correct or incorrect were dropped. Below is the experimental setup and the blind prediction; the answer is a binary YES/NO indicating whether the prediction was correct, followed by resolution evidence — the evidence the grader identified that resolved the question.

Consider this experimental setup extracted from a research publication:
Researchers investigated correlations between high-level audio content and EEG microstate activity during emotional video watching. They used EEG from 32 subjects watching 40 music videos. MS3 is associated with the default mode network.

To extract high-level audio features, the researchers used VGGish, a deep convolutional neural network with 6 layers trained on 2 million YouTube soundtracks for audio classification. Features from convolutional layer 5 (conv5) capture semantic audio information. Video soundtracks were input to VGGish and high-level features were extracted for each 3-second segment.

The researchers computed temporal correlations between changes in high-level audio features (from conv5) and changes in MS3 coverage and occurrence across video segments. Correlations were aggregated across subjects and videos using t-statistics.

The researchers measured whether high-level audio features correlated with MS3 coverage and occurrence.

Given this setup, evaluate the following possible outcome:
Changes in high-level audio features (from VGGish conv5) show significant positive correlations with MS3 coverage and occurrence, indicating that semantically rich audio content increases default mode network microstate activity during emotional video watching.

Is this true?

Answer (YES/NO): YES